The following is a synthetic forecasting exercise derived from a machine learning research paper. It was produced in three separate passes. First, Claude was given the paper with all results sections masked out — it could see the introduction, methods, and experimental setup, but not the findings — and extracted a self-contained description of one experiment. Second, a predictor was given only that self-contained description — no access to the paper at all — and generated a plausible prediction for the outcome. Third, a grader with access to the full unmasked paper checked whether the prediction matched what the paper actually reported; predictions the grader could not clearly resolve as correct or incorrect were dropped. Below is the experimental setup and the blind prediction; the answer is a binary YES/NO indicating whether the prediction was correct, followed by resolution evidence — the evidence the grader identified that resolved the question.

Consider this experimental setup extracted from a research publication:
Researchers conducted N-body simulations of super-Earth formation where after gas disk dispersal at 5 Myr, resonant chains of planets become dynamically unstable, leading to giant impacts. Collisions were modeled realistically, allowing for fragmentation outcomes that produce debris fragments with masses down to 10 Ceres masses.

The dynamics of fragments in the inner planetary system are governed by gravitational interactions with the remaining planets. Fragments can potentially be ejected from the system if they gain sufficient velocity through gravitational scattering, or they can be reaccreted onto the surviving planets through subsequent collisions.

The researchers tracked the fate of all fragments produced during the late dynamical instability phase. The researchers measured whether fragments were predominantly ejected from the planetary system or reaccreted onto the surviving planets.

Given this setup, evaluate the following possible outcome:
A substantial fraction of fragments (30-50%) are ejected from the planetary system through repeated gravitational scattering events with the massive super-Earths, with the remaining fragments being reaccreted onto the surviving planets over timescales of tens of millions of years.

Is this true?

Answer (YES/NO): NO